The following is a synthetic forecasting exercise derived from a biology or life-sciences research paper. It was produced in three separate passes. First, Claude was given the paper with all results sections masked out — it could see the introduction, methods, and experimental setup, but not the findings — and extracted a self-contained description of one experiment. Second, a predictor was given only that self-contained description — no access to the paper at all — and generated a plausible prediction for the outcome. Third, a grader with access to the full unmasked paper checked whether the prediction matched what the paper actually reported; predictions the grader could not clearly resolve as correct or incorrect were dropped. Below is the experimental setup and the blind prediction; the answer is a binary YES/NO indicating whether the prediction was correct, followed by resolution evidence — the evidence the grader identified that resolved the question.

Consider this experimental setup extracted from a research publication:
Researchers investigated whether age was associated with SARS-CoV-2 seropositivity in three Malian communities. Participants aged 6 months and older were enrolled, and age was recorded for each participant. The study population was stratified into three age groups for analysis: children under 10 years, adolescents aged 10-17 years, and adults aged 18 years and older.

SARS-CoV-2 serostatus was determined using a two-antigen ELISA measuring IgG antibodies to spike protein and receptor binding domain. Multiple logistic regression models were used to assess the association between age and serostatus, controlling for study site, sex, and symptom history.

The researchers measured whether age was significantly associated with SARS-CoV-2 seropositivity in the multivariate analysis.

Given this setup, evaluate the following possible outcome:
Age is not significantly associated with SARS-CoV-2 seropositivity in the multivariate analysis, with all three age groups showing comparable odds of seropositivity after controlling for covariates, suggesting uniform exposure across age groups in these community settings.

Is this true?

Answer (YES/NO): NO